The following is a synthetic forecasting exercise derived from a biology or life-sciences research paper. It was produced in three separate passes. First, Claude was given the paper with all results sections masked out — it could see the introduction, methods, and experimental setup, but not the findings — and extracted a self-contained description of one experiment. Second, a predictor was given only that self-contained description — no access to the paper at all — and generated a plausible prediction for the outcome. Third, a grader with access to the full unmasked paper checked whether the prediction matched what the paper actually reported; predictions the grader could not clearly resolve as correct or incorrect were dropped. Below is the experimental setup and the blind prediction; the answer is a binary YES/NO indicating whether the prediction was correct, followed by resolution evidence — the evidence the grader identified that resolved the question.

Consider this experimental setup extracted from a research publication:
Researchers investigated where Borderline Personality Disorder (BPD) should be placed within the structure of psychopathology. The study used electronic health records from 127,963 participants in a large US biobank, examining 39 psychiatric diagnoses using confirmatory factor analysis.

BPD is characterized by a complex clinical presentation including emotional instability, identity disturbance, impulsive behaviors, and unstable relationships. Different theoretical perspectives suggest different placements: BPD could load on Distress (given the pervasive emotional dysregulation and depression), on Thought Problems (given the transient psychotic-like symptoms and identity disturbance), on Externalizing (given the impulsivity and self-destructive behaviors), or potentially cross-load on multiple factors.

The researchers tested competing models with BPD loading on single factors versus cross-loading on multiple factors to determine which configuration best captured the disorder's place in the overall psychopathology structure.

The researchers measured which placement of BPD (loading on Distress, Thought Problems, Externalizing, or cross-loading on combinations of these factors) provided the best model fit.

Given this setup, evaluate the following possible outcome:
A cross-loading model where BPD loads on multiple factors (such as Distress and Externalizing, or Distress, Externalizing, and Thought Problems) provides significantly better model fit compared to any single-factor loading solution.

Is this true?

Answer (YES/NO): NO